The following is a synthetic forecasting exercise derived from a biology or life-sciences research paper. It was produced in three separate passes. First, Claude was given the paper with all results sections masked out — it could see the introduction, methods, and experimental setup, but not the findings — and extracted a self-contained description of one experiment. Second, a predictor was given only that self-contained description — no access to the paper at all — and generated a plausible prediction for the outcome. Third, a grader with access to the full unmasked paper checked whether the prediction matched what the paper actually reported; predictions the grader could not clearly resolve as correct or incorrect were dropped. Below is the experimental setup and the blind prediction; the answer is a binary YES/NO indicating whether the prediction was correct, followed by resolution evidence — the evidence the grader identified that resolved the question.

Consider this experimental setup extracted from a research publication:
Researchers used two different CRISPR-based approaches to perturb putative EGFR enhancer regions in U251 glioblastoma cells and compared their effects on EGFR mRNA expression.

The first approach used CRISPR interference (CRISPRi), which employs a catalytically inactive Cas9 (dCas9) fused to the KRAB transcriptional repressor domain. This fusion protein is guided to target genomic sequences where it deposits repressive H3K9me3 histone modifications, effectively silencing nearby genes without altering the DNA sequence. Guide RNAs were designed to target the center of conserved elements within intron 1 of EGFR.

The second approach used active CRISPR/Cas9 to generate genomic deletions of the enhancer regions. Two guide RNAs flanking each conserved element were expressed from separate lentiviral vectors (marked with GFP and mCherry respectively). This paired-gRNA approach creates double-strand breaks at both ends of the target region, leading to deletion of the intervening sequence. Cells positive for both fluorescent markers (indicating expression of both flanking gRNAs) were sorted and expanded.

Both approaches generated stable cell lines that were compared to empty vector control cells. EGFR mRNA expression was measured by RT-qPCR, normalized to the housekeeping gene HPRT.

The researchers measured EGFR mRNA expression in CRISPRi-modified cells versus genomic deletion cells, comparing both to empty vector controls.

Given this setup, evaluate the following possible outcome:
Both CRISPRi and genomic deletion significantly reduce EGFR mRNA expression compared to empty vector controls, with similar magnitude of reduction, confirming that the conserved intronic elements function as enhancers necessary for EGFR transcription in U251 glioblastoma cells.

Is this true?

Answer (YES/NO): NO